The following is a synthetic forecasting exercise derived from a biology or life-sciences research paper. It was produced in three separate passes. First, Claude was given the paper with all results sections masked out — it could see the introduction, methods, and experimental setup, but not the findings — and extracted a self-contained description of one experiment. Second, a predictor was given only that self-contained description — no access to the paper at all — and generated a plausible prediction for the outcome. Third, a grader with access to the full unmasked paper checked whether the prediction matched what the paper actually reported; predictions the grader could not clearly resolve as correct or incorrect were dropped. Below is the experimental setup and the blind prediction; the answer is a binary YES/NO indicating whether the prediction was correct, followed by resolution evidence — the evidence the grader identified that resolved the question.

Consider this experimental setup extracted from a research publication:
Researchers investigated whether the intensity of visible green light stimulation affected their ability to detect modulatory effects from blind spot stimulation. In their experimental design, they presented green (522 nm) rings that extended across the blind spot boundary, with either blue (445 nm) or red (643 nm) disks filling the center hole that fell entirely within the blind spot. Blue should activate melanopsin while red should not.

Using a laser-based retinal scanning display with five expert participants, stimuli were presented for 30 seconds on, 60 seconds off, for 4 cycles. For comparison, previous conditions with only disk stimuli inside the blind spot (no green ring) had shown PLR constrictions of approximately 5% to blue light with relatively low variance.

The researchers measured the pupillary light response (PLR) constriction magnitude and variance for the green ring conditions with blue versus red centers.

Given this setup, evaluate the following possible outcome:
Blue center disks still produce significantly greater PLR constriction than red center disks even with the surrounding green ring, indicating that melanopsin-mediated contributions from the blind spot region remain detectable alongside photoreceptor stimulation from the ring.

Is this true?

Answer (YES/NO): NO